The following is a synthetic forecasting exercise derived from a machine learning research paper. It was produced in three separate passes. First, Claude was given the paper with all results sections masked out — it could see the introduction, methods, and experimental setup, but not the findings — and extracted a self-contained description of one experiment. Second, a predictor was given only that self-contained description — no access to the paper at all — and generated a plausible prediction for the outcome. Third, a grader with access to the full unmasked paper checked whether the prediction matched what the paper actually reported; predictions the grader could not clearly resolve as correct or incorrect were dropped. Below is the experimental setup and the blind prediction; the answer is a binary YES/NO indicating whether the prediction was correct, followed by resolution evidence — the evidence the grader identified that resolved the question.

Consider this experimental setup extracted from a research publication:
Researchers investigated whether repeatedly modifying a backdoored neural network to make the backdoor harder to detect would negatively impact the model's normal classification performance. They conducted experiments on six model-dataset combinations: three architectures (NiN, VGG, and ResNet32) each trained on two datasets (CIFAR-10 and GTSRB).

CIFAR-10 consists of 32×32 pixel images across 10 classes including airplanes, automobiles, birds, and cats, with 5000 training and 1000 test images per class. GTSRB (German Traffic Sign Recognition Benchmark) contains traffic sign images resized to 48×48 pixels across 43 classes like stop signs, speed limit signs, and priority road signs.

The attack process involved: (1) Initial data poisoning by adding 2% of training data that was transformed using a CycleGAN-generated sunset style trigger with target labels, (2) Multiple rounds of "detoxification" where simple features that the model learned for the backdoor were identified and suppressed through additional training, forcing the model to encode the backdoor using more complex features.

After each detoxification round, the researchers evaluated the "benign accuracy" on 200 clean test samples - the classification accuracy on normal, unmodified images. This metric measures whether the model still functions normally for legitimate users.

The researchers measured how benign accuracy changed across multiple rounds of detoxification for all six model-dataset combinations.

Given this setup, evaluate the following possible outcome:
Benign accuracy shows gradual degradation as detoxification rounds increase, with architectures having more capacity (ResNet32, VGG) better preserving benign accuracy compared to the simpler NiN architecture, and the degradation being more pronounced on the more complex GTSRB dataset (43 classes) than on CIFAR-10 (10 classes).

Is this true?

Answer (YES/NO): NO